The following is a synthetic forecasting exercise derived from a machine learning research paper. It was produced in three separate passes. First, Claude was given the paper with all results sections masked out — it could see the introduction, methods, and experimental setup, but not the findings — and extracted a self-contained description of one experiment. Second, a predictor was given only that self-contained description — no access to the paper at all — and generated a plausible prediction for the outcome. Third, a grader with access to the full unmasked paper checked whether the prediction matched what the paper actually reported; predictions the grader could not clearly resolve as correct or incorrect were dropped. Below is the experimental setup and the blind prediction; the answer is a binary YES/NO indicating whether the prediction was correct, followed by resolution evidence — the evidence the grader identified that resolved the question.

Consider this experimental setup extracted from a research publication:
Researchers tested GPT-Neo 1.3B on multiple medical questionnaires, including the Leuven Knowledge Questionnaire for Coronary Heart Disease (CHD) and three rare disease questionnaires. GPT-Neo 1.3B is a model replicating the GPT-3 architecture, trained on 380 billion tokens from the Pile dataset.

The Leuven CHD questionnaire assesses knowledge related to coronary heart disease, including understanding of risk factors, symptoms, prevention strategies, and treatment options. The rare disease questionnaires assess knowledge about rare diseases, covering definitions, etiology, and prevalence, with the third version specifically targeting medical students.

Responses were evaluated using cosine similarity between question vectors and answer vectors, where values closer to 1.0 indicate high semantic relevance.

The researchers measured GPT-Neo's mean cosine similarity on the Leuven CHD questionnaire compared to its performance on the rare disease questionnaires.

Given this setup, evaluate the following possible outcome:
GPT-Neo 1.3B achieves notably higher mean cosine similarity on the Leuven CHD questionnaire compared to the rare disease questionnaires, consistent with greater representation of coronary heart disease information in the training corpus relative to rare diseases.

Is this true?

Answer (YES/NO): NO